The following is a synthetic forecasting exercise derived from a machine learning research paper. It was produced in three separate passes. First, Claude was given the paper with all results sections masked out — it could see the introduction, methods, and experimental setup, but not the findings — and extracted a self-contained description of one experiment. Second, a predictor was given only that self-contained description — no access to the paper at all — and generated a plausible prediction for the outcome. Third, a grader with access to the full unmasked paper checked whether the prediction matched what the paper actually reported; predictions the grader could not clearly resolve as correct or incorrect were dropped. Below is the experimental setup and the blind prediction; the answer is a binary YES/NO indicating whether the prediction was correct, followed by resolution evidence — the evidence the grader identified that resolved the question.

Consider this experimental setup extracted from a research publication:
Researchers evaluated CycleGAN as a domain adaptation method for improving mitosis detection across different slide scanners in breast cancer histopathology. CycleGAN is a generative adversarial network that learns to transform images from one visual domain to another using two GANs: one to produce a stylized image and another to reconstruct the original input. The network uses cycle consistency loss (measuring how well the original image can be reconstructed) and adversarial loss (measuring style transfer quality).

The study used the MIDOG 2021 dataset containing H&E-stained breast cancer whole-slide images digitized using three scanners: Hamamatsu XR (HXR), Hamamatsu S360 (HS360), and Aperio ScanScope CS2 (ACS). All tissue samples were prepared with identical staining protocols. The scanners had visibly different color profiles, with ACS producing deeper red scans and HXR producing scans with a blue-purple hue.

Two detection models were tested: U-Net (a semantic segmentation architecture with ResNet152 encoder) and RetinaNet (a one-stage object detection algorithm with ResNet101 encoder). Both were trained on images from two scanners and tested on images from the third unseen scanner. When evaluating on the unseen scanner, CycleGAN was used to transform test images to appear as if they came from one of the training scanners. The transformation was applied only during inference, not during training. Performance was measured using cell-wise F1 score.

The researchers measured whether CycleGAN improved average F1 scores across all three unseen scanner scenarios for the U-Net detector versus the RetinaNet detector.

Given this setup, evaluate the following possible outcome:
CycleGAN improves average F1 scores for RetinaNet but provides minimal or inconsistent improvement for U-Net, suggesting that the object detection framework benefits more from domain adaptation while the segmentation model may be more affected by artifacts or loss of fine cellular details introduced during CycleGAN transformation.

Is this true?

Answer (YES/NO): NO